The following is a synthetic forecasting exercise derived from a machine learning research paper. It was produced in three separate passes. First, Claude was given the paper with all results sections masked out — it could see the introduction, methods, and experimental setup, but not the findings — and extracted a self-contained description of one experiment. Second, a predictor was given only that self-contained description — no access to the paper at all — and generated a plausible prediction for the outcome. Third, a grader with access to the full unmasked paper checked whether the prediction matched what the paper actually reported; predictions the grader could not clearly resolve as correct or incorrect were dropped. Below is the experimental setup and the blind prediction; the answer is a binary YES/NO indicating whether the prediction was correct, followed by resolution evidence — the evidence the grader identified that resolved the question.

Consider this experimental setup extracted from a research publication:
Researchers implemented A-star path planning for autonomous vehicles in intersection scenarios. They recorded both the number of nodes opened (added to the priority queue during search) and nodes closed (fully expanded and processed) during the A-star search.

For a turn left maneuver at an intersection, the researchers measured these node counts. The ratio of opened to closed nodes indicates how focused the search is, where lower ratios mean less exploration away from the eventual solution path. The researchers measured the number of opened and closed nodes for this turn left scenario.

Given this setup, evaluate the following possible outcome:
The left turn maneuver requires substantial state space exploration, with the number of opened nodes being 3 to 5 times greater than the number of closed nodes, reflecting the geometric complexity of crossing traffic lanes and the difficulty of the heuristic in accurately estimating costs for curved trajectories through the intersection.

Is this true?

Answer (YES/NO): NO